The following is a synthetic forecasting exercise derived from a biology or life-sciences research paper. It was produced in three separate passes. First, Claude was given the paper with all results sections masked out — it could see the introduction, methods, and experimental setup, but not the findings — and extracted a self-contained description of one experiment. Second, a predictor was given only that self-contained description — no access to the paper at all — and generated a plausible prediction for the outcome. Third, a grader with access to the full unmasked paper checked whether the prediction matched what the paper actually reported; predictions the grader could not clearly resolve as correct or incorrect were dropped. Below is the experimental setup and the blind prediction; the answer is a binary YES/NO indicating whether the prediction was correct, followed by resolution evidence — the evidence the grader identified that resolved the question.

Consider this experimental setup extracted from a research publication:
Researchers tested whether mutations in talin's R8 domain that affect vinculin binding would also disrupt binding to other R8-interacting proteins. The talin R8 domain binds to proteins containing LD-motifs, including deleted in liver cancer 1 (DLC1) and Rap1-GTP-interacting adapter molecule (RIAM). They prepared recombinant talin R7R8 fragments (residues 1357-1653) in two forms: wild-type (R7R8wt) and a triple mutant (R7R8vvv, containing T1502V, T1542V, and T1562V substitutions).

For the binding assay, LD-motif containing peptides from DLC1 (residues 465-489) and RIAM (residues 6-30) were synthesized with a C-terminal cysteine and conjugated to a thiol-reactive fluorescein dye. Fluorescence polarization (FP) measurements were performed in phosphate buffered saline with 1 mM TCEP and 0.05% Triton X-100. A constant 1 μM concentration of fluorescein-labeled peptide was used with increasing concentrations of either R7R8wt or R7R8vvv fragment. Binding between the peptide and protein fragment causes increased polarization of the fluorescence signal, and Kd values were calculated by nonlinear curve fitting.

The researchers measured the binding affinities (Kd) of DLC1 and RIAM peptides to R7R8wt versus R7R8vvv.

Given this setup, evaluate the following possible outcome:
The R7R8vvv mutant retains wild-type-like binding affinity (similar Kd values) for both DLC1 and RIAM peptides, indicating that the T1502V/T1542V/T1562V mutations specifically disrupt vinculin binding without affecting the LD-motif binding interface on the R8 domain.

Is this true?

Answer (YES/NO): YES